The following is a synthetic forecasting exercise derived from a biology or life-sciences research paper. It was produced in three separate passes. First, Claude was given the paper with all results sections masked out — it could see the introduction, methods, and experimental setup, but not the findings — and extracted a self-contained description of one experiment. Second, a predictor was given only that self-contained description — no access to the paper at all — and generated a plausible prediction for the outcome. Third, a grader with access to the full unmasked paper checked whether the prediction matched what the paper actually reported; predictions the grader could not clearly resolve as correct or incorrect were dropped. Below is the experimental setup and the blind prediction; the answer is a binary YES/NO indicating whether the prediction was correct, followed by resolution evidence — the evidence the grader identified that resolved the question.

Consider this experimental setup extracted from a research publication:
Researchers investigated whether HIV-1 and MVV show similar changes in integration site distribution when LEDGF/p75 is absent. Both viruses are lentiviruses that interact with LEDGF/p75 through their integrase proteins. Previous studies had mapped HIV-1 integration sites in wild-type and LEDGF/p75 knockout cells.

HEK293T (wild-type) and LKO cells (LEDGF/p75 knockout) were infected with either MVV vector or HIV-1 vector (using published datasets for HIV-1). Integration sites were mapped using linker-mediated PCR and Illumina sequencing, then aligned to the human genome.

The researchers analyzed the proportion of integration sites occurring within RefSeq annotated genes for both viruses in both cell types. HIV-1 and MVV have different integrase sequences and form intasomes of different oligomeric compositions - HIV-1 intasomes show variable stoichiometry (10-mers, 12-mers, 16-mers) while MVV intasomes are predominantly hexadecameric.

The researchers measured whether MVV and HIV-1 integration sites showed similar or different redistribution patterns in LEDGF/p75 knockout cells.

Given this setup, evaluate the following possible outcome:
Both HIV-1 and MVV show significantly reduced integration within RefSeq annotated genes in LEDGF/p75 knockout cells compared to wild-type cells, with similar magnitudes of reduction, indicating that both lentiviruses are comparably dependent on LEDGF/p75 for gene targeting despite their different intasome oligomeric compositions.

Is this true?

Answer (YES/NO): YES